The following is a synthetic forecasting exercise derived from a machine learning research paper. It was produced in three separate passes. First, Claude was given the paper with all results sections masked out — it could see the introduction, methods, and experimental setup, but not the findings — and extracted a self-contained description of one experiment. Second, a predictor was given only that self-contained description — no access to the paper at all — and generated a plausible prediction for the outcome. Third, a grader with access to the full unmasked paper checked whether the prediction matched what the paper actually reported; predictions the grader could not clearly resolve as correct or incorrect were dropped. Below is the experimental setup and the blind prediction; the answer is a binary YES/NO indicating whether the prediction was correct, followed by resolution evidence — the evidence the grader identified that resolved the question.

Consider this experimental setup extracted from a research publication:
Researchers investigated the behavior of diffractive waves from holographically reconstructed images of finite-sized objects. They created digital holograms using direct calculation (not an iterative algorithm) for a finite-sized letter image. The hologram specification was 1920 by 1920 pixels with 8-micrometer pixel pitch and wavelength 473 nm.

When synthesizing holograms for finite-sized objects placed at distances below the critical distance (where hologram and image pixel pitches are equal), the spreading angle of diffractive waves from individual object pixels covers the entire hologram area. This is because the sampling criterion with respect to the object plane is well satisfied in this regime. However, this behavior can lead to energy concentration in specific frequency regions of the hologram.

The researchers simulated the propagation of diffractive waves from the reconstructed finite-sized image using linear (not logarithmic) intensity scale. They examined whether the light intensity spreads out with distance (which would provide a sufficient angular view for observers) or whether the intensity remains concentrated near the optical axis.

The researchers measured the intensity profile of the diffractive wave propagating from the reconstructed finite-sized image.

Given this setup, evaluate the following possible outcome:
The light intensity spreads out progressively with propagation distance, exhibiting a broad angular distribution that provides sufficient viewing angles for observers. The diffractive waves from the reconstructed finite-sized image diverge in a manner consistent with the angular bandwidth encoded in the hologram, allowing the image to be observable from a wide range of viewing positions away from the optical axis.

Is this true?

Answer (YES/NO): NO